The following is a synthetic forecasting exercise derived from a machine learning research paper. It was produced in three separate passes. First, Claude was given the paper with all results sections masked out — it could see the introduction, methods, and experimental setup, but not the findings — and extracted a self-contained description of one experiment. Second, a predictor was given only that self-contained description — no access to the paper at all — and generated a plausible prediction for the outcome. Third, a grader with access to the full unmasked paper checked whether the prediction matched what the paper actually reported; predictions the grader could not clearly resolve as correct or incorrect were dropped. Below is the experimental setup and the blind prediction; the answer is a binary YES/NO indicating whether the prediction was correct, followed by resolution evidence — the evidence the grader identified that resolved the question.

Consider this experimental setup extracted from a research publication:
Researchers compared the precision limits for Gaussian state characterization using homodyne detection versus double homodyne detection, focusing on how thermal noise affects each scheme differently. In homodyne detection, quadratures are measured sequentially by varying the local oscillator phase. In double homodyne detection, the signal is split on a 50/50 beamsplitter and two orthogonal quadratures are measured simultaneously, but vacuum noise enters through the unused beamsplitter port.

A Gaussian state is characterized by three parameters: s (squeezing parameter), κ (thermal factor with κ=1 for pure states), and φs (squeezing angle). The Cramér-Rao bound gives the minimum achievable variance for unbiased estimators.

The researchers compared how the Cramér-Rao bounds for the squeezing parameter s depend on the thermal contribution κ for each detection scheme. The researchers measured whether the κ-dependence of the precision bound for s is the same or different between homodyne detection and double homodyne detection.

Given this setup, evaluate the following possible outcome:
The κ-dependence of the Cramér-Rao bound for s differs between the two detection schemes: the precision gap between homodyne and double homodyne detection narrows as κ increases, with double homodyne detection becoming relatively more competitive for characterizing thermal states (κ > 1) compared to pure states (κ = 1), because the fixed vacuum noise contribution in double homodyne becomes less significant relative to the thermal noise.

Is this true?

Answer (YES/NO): YES